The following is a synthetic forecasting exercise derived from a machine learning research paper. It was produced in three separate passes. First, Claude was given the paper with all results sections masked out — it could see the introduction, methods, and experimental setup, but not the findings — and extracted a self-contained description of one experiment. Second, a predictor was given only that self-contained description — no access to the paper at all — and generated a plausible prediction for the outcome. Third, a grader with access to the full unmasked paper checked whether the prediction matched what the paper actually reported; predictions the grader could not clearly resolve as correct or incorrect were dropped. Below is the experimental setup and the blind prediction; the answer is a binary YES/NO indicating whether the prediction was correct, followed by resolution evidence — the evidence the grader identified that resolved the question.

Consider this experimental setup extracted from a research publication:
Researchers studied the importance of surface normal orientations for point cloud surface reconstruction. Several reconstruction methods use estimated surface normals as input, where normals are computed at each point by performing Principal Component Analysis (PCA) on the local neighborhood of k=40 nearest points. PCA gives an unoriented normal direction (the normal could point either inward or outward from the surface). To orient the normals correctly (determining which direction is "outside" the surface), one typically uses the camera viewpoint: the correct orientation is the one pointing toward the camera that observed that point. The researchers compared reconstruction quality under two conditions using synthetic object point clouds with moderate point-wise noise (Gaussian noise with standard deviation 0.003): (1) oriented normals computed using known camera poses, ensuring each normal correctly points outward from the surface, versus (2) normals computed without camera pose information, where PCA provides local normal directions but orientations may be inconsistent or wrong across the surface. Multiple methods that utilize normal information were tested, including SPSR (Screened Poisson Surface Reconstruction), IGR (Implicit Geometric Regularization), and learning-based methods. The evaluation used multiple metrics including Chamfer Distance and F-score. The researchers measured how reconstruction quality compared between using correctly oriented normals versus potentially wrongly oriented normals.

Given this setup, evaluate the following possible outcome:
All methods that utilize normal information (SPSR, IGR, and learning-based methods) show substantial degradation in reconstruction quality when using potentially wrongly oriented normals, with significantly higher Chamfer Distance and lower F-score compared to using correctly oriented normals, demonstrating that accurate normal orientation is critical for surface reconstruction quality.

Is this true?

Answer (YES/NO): YES